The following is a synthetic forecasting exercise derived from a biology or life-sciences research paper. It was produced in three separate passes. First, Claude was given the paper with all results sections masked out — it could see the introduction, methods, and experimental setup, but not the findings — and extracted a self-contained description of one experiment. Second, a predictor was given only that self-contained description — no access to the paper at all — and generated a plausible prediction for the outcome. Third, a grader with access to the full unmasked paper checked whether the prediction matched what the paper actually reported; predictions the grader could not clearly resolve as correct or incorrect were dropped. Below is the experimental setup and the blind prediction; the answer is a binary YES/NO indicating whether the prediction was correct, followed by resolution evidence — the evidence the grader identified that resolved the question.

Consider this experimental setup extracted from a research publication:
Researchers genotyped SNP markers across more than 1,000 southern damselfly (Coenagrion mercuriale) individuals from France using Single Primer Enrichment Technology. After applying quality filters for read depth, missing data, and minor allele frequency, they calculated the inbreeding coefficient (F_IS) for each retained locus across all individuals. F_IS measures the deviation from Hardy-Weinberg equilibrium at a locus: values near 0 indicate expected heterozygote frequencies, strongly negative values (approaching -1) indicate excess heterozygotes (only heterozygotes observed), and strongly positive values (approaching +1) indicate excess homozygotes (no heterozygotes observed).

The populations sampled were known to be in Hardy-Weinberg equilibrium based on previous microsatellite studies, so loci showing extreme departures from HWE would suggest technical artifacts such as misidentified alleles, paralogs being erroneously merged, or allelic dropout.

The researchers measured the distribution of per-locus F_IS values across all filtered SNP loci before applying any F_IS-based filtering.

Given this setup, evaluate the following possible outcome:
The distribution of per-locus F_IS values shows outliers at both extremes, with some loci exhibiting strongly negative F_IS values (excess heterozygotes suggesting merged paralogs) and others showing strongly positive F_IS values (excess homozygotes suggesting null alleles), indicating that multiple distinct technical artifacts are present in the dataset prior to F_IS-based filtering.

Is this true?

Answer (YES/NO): YES